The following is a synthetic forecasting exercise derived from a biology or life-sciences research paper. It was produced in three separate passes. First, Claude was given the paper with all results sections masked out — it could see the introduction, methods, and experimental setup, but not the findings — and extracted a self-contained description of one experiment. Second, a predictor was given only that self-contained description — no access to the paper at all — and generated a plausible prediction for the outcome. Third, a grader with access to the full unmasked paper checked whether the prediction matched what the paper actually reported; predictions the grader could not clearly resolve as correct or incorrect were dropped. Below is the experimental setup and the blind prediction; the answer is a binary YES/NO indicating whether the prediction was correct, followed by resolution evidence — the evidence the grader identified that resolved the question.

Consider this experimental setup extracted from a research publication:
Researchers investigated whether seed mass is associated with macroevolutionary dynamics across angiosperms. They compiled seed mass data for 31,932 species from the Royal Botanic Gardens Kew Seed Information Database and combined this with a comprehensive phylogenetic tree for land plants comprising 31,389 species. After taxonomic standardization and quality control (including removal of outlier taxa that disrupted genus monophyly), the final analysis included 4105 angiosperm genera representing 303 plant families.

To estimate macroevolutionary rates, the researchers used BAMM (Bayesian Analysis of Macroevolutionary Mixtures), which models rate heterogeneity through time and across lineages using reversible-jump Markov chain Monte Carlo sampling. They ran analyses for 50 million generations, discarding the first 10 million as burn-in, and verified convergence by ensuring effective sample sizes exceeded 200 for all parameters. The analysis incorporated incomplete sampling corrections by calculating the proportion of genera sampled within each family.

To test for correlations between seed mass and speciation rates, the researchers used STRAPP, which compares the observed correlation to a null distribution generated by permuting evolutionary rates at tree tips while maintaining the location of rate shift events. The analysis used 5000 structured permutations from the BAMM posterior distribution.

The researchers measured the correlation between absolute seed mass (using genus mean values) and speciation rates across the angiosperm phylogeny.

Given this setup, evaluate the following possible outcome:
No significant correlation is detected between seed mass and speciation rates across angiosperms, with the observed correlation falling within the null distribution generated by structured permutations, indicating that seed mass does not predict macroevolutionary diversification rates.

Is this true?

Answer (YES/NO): NO